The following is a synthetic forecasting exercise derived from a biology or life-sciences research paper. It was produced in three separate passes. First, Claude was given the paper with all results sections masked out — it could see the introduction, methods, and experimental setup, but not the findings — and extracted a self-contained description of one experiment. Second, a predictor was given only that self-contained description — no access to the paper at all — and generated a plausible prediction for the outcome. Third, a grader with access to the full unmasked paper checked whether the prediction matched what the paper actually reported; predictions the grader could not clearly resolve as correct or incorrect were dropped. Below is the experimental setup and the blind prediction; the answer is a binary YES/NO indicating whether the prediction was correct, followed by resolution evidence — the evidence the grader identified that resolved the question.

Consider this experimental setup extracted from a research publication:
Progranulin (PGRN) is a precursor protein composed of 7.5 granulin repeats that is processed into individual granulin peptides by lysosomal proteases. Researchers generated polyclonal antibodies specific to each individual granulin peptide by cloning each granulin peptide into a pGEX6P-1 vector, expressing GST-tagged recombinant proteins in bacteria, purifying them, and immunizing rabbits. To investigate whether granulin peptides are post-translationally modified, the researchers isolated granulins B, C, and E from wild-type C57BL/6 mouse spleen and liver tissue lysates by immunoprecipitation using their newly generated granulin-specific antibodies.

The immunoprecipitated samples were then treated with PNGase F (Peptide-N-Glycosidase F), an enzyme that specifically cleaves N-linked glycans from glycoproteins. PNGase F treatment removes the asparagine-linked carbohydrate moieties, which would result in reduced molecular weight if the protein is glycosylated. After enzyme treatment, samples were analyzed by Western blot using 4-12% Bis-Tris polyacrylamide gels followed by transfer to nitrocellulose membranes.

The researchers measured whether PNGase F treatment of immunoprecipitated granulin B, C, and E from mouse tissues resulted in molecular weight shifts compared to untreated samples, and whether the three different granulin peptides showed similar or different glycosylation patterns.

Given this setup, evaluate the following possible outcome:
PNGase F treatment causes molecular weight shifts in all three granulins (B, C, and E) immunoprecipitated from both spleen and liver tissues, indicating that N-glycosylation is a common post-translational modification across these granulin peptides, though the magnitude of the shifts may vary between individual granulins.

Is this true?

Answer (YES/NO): YES